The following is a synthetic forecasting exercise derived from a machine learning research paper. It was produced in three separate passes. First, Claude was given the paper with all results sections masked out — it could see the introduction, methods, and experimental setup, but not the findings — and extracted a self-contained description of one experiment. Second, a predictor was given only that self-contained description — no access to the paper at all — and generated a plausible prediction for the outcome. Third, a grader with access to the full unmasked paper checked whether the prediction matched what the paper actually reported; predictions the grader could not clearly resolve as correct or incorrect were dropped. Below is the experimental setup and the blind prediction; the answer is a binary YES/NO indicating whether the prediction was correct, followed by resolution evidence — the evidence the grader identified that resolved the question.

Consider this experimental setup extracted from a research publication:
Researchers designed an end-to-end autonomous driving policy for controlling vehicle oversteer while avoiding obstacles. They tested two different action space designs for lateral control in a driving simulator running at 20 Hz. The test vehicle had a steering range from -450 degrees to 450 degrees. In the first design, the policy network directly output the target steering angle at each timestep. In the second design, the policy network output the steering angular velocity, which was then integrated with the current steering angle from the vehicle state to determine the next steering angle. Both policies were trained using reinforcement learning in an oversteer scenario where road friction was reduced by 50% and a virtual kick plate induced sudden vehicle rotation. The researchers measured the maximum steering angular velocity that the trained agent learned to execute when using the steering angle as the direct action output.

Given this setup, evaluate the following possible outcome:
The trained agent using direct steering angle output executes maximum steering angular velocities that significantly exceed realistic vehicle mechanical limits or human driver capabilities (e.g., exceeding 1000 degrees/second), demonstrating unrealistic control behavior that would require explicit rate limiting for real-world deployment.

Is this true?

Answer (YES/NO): YES